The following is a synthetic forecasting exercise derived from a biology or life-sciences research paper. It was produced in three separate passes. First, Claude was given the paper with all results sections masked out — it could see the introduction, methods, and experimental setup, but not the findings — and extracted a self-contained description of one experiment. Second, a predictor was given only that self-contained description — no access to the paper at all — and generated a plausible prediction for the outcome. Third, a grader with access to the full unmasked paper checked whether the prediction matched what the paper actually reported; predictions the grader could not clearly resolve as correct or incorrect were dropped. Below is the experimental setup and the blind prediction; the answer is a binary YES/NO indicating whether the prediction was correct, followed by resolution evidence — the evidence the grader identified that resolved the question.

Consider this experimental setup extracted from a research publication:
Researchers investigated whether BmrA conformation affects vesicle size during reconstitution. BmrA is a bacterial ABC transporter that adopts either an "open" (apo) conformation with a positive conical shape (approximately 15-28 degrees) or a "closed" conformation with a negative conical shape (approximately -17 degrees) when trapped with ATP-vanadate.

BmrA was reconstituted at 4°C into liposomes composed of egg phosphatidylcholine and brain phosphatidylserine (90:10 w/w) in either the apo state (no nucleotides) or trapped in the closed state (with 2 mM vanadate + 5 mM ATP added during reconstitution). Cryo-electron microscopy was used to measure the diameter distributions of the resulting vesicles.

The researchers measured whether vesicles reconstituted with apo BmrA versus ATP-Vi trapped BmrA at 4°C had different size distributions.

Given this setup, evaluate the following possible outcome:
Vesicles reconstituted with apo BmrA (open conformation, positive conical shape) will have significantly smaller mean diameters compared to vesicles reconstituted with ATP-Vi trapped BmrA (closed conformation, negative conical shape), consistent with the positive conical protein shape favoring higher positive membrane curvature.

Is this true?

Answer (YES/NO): NO